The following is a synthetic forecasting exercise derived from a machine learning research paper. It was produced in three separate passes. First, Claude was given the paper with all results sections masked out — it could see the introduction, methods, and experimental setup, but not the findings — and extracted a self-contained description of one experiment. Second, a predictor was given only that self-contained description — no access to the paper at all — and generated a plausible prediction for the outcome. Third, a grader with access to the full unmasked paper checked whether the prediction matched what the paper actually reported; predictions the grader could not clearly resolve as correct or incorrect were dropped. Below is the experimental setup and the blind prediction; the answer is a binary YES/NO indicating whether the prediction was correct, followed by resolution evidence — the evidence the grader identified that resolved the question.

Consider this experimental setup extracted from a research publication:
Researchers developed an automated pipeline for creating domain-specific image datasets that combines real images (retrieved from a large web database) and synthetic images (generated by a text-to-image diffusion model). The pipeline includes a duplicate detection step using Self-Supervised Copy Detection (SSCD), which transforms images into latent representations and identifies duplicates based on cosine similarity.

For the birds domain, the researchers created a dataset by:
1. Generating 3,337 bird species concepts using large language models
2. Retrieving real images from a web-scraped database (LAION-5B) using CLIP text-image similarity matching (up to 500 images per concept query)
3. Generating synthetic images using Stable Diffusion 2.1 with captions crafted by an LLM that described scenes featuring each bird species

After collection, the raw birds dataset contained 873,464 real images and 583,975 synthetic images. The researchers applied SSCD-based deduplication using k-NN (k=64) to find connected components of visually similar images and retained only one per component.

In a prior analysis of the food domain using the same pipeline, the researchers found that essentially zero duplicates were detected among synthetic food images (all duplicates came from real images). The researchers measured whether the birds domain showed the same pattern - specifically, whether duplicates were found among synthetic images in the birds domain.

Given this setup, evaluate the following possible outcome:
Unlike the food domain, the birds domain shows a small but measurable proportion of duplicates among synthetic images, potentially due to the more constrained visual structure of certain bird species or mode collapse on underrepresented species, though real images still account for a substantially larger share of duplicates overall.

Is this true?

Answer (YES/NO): YES